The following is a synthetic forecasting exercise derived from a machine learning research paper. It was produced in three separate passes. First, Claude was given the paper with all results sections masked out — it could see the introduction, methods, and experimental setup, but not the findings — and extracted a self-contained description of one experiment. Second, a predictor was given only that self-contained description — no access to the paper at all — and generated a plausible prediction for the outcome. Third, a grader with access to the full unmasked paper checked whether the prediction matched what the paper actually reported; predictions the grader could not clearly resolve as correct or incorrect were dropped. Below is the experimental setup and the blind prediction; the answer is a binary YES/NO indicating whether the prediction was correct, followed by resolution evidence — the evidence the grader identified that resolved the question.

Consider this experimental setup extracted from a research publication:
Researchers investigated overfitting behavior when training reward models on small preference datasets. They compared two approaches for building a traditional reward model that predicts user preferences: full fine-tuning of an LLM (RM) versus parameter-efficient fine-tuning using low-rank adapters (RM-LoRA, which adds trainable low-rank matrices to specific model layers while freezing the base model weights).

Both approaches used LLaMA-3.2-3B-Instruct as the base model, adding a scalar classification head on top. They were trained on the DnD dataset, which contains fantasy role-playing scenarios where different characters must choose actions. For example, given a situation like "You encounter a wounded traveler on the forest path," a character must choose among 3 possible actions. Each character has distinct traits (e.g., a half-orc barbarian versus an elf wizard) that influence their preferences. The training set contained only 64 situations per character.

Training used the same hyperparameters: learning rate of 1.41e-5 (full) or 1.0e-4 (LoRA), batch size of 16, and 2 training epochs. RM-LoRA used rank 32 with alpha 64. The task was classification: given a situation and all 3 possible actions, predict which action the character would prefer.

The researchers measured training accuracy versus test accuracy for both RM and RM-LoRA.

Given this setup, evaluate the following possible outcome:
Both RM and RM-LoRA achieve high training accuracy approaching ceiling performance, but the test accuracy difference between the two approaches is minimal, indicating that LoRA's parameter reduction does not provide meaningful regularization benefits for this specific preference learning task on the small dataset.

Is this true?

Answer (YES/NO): NO